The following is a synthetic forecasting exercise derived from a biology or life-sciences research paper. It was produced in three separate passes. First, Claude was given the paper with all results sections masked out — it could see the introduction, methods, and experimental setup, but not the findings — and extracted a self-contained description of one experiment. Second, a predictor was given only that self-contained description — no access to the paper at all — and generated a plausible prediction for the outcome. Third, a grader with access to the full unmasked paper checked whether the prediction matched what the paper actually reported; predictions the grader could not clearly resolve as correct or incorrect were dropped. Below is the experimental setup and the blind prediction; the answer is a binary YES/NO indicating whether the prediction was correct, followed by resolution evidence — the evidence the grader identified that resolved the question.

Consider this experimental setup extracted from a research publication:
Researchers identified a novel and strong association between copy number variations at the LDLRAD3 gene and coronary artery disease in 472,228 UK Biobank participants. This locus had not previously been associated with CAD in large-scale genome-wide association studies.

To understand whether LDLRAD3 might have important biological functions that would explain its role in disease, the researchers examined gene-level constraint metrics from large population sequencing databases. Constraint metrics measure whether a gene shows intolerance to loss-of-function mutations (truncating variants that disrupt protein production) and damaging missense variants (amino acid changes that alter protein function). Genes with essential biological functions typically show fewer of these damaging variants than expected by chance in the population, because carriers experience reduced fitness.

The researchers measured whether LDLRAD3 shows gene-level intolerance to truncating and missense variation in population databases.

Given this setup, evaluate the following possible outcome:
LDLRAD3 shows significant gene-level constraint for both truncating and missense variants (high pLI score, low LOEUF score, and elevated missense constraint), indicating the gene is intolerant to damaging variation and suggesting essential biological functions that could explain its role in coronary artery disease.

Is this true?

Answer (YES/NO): NO